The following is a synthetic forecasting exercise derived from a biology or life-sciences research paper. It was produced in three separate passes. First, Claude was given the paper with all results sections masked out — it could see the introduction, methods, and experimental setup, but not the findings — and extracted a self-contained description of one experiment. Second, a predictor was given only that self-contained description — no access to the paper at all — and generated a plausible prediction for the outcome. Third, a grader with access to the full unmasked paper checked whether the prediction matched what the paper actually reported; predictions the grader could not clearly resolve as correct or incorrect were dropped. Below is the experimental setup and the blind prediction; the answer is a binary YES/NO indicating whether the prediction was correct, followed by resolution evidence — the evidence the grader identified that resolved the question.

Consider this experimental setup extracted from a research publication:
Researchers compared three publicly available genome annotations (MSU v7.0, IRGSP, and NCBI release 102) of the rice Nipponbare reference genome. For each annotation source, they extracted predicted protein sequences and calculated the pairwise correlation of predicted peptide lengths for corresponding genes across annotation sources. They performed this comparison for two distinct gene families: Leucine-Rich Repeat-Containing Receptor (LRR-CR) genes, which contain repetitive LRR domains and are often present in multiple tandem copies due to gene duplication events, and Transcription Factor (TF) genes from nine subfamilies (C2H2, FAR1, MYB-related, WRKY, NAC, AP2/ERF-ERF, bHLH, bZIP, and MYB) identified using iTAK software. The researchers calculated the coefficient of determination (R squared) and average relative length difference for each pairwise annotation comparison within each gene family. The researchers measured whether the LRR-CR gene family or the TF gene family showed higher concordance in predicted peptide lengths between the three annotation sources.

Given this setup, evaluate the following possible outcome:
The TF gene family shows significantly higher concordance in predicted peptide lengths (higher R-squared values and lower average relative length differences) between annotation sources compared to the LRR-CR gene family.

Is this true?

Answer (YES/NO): YES